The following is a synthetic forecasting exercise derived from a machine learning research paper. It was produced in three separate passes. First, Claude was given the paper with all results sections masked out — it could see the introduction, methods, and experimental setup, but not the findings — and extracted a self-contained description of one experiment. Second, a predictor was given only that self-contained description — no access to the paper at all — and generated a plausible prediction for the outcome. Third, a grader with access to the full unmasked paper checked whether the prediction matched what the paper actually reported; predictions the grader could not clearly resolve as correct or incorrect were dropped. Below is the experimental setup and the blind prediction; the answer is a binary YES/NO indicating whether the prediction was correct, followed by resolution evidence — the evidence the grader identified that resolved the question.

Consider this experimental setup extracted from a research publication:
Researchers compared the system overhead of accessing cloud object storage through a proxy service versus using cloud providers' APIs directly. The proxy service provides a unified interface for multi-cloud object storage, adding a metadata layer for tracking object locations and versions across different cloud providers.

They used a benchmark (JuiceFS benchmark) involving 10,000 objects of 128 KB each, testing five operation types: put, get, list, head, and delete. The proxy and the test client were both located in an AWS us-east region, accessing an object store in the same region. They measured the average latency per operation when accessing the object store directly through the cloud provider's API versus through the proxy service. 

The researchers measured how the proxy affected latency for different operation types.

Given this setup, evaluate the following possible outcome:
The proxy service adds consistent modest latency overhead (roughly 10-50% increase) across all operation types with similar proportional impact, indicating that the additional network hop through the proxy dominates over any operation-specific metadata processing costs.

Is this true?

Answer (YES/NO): NO